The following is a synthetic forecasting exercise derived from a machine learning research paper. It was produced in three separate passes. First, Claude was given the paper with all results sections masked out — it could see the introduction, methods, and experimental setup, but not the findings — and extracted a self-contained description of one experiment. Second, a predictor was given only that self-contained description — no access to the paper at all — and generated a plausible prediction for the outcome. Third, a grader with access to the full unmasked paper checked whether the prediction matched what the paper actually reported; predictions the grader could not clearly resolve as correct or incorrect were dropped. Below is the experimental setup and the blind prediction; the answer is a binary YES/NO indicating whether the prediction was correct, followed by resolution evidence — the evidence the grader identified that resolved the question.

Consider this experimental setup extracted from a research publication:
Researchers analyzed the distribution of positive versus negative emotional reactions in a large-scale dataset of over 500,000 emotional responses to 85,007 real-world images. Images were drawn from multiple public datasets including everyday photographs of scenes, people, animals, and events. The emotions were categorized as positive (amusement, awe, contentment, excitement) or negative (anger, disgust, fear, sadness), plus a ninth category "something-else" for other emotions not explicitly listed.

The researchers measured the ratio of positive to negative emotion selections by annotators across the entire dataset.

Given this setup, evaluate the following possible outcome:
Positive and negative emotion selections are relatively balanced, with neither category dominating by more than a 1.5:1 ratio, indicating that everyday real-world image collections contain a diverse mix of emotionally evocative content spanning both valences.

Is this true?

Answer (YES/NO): NO